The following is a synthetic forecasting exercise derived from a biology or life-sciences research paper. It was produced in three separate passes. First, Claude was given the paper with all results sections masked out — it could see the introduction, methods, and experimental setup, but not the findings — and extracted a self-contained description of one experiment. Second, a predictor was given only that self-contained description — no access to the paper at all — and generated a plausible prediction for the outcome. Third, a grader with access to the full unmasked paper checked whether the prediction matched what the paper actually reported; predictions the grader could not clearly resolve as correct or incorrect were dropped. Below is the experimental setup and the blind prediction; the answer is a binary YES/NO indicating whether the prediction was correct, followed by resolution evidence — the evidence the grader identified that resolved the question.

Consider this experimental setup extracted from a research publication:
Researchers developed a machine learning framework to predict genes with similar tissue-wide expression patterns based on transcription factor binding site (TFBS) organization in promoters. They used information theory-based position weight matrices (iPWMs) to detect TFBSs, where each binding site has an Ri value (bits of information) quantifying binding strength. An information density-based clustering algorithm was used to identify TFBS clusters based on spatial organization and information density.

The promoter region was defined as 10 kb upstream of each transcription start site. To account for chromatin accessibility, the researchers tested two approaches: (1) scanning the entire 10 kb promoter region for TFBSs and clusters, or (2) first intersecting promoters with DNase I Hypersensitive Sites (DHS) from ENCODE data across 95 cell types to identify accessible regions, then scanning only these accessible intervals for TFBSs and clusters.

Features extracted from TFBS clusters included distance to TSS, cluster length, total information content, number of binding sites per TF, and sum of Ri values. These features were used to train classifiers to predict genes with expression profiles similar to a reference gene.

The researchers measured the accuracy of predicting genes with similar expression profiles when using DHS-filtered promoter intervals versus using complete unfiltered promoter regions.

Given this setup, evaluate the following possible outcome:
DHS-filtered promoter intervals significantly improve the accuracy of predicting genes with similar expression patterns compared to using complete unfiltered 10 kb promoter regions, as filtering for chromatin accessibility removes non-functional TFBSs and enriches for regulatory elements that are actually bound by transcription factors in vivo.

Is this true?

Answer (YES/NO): YES